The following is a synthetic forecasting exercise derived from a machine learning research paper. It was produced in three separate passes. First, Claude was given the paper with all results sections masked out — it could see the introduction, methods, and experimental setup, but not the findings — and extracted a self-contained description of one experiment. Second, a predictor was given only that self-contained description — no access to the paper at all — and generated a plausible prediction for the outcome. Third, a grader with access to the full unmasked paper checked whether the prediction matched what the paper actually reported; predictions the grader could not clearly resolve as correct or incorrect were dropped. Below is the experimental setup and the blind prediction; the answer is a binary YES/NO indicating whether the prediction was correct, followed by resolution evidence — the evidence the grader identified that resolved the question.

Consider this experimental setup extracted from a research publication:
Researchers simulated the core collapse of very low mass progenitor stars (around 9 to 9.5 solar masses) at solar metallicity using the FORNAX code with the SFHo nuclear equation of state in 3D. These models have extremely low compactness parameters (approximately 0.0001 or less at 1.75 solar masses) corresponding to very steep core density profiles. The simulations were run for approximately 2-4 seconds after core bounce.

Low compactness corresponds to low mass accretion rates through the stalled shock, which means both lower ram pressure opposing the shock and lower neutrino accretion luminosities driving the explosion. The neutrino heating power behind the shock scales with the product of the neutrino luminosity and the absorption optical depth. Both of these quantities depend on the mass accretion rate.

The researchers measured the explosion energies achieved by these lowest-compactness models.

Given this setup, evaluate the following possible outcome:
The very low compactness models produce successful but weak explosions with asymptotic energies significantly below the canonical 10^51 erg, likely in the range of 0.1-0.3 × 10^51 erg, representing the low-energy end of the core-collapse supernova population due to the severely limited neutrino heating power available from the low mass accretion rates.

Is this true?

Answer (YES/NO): YES